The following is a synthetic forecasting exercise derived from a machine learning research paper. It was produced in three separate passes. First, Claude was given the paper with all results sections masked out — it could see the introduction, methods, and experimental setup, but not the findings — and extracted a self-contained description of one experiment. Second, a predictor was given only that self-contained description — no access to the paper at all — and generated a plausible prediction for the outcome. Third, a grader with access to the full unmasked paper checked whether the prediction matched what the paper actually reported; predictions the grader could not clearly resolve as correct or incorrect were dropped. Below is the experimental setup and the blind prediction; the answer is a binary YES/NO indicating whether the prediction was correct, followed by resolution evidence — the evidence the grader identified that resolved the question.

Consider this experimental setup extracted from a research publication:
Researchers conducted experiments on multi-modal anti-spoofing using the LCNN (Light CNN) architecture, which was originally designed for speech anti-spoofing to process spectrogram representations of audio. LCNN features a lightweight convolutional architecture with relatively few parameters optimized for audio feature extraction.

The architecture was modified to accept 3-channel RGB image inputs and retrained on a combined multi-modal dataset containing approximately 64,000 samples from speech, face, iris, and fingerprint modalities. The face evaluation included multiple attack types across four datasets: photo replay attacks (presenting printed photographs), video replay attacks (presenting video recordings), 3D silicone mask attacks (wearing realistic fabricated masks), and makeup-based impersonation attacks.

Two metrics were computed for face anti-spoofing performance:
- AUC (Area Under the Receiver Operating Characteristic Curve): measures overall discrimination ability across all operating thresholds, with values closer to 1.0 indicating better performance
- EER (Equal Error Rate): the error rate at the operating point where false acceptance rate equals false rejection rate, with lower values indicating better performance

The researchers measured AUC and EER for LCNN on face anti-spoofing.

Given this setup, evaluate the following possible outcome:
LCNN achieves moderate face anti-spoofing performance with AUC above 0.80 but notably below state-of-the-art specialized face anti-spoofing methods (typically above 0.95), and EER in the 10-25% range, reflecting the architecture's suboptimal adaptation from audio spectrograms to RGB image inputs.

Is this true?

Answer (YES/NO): YES